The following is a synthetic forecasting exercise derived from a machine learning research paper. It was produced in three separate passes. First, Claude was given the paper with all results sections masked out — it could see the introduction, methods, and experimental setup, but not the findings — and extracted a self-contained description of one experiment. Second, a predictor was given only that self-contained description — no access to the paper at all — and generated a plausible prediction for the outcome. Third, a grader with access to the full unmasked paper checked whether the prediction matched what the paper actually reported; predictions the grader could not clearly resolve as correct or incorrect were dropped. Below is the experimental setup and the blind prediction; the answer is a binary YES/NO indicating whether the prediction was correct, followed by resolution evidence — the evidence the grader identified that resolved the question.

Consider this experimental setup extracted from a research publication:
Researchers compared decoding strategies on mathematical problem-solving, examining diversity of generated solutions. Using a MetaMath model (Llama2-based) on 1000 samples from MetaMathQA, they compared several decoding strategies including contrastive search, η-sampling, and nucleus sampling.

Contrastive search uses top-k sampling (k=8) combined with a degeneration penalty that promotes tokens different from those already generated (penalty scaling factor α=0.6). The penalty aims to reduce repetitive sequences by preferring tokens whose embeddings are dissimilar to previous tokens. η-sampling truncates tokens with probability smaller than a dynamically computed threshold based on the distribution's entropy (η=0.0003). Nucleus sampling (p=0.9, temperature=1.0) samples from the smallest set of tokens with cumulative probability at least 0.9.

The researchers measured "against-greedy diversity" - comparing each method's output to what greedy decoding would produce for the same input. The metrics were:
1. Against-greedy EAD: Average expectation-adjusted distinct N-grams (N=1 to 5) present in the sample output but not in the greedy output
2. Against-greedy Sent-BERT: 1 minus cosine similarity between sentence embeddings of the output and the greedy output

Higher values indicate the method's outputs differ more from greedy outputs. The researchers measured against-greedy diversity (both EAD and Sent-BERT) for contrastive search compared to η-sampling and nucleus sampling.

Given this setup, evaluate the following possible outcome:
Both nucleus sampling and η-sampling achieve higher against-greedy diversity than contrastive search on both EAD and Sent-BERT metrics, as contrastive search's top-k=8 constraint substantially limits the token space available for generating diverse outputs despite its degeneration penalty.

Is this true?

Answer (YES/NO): YES